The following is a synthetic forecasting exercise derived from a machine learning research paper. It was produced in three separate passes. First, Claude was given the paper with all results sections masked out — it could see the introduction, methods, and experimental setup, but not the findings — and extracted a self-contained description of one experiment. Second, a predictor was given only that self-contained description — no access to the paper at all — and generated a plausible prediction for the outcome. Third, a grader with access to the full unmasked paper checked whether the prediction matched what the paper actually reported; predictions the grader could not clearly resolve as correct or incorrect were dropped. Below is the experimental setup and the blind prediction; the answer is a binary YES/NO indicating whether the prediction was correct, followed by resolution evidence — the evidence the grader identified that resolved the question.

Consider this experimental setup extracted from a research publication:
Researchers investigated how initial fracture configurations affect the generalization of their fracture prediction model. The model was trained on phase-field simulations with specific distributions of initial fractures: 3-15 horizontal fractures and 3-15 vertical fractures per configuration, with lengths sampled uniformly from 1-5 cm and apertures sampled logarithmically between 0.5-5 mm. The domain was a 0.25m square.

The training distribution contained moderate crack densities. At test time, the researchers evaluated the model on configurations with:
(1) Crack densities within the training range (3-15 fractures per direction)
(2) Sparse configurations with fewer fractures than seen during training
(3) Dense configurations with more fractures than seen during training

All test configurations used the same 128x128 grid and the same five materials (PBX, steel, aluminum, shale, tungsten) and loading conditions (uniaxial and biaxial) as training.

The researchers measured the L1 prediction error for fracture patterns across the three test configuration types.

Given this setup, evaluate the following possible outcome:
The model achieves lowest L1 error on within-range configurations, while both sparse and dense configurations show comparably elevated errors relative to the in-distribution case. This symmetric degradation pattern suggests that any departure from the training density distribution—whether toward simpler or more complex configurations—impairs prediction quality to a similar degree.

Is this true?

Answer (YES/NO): NO